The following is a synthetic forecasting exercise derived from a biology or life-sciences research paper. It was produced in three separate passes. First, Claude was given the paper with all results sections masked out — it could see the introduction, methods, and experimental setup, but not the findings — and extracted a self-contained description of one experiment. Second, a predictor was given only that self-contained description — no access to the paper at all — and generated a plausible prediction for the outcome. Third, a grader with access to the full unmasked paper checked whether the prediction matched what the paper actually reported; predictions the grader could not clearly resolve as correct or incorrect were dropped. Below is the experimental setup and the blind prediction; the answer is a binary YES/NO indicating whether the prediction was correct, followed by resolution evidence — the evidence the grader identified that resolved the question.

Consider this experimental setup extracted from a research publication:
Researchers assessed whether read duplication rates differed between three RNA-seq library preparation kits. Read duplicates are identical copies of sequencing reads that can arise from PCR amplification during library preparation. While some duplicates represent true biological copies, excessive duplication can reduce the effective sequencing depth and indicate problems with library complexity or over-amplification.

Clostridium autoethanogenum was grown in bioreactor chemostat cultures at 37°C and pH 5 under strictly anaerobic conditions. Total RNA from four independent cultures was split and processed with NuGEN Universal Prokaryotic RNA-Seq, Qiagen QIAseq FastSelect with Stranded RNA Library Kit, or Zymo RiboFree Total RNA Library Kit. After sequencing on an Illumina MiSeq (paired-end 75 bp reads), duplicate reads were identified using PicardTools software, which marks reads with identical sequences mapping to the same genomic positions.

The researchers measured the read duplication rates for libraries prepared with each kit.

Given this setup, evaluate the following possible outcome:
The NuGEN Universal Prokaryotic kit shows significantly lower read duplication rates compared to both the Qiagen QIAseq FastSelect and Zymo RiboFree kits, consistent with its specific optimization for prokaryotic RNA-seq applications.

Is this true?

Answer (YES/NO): NO